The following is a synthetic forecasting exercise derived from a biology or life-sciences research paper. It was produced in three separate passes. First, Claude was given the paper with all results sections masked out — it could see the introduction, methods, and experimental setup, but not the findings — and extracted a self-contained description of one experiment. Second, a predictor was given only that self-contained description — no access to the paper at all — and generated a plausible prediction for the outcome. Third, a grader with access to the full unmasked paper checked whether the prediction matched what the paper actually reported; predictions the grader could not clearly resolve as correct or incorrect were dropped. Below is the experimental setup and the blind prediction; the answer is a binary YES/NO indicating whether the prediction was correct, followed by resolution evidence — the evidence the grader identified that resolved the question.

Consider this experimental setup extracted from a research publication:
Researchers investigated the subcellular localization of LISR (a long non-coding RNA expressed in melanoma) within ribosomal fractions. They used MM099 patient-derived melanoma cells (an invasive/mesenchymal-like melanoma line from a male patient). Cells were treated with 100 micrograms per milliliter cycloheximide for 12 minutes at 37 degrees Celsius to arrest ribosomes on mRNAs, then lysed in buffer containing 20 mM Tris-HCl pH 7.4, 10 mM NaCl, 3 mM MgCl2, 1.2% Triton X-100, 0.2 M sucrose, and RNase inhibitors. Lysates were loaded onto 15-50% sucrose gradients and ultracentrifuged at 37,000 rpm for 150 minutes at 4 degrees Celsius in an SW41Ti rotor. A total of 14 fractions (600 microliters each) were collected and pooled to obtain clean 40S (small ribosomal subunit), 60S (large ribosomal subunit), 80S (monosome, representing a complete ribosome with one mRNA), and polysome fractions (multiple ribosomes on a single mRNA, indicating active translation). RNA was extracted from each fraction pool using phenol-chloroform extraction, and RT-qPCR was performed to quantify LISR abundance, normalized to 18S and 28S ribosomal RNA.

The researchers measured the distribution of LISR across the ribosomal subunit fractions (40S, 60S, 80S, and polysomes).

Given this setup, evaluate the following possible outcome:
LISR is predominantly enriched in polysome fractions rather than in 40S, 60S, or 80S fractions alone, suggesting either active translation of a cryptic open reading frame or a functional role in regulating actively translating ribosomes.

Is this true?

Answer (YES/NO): YES